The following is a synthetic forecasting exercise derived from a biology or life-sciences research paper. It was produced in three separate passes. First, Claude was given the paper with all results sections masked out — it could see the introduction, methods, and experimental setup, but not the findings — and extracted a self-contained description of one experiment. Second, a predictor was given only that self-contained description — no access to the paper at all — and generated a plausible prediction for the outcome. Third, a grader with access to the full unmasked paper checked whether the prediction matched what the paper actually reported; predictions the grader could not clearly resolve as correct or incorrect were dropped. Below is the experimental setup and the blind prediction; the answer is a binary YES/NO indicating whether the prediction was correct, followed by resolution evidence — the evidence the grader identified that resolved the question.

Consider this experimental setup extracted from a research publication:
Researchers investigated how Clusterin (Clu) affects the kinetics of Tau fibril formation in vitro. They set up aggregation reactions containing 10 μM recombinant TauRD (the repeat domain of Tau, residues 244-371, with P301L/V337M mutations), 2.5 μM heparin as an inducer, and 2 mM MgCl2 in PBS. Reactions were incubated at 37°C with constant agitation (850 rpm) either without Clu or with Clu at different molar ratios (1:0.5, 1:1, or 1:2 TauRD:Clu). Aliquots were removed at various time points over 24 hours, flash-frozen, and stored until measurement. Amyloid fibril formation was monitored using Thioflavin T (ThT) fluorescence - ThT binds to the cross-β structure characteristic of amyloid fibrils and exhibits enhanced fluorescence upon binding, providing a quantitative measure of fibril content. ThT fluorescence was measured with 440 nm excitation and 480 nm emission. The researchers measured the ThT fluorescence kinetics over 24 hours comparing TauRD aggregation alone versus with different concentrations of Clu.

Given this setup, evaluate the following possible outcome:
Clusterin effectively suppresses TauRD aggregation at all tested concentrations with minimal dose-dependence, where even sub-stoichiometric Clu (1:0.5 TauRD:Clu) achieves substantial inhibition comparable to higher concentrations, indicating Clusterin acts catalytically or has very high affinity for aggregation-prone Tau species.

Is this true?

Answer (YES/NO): NO